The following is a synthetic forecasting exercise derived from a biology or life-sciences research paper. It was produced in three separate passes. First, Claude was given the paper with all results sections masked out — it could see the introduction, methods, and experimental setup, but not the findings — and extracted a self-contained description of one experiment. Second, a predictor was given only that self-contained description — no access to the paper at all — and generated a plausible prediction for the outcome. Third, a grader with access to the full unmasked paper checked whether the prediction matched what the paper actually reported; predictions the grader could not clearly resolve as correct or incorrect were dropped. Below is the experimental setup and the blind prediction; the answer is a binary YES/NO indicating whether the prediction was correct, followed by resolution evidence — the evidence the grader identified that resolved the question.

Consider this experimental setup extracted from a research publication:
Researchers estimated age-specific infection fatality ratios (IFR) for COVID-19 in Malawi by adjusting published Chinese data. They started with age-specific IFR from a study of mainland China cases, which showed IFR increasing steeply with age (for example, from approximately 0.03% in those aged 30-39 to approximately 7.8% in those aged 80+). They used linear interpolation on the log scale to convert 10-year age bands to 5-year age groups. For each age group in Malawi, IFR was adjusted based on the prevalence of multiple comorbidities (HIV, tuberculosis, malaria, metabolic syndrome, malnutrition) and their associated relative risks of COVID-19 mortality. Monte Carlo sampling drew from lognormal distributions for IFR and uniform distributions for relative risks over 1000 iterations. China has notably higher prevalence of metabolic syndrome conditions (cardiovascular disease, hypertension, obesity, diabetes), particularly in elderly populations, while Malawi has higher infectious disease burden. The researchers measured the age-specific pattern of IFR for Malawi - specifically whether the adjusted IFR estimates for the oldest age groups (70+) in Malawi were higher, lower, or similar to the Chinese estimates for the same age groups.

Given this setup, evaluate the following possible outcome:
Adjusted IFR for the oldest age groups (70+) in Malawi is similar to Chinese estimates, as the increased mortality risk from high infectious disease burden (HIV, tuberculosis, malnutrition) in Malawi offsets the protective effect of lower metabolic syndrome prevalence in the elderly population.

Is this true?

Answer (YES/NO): NO